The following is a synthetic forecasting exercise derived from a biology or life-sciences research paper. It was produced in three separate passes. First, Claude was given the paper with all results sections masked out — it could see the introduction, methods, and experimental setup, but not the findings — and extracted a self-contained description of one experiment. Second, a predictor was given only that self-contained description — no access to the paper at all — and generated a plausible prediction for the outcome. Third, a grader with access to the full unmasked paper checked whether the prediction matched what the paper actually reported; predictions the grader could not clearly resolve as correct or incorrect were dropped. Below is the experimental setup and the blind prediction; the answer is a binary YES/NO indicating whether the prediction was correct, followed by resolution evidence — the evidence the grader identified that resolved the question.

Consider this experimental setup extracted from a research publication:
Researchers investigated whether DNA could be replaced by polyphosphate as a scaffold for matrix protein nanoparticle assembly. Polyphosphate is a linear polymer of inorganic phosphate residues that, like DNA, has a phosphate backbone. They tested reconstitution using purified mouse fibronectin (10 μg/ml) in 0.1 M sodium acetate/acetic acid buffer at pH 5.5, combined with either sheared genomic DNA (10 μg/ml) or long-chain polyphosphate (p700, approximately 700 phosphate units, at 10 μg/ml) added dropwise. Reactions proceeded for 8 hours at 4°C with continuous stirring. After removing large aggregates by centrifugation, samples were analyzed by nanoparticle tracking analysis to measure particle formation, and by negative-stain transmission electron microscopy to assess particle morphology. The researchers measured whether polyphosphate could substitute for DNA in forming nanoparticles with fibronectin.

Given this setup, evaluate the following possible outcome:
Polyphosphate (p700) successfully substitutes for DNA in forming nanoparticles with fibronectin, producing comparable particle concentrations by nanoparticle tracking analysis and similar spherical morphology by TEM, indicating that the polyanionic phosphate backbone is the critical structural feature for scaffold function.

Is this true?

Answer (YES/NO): NO